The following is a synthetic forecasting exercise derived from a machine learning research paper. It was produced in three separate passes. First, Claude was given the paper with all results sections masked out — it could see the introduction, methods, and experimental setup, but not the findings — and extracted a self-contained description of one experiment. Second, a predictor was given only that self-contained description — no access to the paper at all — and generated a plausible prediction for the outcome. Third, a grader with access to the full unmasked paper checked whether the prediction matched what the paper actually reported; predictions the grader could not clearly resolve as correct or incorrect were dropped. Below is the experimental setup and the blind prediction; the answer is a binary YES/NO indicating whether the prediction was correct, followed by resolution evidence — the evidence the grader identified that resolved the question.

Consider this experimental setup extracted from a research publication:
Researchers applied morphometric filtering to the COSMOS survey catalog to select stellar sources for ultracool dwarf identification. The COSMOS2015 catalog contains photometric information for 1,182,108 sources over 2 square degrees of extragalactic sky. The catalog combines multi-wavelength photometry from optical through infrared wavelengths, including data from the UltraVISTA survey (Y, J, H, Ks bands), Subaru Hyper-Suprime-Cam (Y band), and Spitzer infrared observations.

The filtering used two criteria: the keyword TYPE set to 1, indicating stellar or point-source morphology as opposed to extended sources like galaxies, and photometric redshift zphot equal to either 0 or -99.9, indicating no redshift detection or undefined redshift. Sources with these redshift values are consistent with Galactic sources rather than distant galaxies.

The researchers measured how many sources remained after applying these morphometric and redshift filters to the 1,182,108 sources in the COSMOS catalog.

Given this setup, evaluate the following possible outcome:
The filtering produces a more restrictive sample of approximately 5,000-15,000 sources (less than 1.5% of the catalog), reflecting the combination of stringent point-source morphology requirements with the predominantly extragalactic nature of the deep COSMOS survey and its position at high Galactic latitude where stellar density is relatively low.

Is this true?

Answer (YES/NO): NO